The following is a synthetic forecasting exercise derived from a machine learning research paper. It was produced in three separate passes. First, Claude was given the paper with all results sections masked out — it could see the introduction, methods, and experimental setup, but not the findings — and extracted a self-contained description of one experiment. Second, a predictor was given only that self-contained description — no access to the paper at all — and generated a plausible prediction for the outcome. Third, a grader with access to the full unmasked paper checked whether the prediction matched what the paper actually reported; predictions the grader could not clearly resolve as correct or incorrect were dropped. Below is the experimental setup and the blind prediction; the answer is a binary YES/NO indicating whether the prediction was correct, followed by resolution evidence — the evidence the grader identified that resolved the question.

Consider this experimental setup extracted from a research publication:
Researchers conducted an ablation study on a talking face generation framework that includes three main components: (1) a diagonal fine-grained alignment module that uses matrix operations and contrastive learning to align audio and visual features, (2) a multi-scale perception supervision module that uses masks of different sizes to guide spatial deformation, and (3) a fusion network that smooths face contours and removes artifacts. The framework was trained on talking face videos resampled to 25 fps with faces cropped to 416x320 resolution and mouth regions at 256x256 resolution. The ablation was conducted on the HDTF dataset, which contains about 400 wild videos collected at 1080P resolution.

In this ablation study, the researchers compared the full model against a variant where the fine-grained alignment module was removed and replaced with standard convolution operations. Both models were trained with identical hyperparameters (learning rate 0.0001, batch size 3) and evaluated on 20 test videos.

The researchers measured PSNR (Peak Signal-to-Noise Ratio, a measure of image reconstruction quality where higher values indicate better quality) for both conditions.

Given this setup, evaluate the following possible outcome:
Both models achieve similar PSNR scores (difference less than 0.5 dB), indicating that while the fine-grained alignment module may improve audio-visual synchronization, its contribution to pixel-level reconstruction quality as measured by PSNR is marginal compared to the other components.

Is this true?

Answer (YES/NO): NO